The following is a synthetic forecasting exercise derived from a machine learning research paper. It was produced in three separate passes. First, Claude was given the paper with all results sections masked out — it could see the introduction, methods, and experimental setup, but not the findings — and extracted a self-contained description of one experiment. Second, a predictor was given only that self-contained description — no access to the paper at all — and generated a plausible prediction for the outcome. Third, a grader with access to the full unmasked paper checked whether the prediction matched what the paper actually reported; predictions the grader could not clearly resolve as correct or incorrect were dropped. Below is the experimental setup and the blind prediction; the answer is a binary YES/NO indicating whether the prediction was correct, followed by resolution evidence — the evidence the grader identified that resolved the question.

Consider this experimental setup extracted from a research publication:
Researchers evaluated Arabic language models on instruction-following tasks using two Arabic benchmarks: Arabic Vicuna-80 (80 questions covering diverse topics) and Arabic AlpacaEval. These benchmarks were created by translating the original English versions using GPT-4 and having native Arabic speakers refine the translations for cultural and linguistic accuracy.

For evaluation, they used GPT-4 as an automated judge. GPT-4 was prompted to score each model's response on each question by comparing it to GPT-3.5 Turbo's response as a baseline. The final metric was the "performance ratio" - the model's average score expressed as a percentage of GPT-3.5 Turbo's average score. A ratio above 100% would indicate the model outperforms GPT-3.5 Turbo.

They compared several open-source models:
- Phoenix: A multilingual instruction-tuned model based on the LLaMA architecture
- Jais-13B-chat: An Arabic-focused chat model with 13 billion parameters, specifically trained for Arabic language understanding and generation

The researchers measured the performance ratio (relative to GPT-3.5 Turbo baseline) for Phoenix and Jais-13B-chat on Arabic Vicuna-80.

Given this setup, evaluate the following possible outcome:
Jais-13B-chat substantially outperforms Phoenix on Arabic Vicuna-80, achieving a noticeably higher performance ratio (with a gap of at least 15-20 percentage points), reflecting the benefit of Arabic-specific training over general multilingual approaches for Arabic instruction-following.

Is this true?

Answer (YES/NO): NO